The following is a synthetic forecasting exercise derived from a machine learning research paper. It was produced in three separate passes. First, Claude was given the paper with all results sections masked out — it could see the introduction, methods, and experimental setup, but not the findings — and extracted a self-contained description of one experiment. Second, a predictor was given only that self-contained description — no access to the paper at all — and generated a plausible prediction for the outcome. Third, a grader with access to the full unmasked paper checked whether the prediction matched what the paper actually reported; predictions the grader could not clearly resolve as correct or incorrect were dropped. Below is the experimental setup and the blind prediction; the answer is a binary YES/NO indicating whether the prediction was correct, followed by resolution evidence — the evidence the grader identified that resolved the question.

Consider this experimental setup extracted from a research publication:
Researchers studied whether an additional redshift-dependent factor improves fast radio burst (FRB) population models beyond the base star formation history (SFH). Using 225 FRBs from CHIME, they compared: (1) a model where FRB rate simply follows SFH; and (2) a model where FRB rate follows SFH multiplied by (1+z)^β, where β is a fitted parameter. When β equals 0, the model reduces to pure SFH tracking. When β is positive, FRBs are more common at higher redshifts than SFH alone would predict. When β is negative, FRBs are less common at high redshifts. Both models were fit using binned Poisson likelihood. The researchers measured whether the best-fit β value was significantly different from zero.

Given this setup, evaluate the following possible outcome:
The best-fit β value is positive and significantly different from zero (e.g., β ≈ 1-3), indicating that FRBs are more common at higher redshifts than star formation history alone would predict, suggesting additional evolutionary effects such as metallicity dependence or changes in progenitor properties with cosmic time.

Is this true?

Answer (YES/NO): NO